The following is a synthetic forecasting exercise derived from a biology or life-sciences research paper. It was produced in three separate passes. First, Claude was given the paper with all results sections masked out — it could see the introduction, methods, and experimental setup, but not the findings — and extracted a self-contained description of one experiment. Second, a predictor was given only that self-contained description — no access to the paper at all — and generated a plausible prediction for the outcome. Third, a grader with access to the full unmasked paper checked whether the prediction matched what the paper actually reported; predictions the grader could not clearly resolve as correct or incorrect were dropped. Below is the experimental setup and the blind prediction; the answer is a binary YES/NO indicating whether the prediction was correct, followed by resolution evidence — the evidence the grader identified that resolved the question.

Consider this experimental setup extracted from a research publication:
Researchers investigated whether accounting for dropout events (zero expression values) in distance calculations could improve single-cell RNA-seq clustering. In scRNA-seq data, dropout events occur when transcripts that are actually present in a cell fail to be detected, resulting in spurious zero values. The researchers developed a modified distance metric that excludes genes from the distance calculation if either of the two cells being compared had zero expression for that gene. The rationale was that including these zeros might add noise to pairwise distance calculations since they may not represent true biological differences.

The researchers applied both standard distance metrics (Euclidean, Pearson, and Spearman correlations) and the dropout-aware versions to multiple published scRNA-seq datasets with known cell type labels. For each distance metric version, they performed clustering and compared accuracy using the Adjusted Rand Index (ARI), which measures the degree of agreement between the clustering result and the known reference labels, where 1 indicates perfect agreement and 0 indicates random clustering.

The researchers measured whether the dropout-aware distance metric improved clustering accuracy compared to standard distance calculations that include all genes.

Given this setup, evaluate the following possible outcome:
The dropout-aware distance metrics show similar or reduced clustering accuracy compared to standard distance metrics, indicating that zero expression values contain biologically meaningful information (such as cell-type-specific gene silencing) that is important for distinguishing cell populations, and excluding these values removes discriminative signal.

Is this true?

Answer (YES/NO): NO